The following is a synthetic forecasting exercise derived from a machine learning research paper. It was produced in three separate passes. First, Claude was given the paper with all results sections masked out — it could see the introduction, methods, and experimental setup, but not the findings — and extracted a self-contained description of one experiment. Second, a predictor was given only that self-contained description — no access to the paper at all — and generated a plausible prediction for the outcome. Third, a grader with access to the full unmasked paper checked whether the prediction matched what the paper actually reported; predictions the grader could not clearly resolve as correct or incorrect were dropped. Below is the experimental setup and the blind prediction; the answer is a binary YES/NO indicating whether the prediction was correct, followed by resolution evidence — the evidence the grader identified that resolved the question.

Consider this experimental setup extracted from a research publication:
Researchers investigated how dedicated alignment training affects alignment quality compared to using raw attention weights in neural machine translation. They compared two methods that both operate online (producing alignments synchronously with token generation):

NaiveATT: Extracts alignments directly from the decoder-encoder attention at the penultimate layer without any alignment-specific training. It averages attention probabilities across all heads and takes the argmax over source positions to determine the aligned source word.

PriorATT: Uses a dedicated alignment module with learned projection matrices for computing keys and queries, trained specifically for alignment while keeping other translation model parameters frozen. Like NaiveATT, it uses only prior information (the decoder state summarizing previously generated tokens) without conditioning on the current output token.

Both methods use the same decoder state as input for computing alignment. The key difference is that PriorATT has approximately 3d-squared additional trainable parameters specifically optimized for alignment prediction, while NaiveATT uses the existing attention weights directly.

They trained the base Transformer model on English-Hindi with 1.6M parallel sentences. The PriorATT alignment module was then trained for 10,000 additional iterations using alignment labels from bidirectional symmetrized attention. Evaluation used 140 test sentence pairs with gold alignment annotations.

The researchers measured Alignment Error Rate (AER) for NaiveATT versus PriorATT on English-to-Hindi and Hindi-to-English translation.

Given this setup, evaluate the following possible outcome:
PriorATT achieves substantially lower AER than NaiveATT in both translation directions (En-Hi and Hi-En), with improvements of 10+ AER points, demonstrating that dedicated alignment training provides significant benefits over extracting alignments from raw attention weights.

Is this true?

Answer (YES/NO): YES